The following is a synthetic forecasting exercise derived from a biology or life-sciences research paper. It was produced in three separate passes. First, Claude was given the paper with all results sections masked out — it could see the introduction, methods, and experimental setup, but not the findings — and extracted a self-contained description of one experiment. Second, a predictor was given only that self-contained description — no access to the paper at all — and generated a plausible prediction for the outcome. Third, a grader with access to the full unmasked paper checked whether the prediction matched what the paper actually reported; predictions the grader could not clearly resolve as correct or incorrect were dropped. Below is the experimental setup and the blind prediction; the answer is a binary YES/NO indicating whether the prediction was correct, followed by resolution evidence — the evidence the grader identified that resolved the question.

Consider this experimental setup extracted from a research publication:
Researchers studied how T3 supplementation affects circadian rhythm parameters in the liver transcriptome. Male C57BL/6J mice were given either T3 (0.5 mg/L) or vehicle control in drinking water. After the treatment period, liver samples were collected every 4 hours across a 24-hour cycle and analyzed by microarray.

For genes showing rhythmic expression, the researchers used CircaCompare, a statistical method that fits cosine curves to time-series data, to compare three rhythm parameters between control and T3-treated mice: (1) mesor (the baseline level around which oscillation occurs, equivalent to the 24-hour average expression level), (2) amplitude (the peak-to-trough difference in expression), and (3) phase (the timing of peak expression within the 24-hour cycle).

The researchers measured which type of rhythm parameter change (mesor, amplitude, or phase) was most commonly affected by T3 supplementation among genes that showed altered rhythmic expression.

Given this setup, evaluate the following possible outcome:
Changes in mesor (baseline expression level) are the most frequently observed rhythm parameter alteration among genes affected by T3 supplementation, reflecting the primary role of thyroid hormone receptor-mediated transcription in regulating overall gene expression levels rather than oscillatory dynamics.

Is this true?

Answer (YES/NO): YES